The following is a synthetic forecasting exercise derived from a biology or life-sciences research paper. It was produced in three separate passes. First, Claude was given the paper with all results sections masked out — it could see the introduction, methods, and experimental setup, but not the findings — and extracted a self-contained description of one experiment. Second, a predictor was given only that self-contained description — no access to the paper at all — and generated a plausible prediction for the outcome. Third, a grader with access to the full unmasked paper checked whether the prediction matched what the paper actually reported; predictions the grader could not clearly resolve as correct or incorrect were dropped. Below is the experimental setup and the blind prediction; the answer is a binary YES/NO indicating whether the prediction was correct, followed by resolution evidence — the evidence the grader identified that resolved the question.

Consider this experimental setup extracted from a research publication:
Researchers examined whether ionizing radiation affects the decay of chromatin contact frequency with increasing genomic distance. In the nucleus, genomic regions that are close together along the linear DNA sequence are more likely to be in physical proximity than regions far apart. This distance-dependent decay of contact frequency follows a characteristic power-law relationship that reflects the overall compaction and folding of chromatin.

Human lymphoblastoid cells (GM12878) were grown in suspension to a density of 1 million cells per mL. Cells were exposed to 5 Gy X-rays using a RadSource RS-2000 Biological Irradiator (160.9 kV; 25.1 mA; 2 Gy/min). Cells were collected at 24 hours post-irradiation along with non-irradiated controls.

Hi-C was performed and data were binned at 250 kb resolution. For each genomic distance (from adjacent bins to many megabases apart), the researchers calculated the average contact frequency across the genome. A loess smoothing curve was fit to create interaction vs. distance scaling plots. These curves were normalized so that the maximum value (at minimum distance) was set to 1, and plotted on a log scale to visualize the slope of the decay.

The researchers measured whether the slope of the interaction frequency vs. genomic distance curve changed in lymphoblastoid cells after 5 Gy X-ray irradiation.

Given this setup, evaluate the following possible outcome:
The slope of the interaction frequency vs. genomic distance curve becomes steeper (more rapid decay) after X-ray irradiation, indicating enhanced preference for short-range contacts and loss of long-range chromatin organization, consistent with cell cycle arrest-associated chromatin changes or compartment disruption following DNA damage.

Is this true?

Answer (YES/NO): YES